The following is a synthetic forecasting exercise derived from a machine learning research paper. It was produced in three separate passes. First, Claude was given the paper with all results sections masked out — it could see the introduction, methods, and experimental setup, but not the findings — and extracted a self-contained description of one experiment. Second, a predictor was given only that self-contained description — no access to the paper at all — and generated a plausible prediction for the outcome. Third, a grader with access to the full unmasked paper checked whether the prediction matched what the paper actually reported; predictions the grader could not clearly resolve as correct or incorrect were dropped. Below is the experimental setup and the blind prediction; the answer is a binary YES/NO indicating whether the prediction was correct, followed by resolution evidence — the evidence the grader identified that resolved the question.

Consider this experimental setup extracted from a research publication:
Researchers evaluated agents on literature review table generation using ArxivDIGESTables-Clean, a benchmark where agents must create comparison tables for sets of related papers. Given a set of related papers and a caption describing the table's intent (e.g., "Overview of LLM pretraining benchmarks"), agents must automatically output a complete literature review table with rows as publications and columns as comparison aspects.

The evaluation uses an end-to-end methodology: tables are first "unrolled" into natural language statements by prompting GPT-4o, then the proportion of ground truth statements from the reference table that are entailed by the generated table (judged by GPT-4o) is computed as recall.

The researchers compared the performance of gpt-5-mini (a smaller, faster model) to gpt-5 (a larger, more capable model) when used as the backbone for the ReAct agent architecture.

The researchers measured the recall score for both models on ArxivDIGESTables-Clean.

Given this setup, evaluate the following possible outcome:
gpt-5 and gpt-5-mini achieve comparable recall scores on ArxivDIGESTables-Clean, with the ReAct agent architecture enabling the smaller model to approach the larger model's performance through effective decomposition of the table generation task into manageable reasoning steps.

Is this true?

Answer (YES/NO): NO